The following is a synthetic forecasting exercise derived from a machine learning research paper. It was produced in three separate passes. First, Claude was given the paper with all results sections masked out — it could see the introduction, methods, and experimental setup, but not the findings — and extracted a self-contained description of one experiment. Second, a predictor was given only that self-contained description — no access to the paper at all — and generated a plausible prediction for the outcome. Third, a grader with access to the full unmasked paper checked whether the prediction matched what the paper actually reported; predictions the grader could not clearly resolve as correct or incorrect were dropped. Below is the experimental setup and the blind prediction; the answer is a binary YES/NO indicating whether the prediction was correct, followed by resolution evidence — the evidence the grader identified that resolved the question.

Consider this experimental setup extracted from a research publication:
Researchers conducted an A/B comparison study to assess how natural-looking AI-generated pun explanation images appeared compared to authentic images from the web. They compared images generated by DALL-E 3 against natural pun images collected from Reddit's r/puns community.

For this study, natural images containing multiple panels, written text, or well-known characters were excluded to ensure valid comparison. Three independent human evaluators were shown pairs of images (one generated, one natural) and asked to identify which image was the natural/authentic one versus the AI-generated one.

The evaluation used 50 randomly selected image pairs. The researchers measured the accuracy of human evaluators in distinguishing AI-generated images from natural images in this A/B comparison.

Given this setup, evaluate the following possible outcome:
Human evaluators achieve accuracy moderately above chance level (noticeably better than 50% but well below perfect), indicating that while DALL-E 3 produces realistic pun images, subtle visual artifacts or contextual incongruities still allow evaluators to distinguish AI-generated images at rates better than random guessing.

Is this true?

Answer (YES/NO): YES